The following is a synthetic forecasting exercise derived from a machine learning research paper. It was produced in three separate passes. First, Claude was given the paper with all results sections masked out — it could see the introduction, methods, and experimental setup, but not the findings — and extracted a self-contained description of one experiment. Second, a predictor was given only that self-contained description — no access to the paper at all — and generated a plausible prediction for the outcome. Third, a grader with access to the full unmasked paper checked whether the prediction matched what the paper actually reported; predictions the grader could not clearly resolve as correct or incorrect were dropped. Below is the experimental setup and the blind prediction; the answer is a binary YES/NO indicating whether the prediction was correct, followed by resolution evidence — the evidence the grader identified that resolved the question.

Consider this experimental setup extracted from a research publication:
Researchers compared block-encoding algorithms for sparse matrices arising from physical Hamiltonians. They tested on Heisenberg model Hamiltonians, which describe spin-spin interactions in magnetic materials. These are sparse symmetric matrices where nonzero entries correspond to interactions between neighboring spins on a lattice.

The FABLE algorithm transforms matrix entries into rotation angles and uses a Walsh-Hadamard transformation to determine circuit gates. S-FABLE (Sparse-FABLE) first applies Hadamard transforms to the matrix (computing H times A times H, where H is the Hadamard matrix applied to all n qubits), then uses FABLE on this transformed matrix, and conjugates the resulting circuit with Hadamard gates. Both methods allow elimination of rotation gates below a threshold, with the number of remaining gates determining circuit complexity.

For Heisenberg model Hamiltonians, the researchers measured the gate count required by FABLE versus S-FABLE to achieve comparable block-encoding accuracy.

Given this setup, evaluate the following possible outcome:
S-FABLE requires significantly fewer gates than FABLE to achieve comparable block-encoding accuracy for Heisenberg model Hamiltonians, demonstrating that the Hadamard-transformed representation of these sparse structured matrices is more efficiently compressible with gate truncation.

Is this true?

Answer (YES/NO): NO